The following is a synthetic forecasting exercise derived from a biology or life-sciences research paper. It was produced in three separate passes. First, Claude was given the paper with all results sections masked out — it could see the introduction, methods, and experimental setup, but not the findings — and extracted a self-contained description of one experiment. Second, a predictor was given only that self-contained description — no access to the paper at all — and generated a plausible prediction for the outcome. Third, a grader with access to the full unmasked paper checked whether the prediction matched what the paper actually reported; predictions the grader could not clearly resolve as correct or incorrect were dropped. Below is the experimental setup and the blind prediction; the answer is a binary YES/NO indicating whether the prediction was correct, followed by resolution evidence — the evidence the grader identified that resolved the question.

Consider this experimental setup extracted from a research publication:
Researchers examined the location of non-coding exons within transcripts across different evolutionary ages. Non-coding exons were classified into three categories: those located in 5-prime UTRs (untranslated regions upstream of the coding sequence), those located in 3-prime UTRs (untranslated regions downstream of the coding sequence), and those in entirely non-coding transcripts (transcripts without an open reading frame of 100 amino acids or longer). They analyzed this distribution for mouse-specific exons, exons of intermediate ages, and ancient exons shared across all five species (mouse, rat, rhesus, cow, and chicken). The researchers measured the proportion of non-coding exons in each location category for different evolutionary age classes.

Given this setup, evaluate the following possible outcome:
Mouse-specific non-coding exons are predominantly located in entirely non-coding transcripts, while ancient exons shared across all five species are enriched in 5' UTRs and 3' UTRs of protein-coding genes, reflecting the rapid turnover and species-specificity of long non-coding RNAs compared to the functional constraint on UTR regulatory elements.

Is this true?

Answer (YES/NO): NO